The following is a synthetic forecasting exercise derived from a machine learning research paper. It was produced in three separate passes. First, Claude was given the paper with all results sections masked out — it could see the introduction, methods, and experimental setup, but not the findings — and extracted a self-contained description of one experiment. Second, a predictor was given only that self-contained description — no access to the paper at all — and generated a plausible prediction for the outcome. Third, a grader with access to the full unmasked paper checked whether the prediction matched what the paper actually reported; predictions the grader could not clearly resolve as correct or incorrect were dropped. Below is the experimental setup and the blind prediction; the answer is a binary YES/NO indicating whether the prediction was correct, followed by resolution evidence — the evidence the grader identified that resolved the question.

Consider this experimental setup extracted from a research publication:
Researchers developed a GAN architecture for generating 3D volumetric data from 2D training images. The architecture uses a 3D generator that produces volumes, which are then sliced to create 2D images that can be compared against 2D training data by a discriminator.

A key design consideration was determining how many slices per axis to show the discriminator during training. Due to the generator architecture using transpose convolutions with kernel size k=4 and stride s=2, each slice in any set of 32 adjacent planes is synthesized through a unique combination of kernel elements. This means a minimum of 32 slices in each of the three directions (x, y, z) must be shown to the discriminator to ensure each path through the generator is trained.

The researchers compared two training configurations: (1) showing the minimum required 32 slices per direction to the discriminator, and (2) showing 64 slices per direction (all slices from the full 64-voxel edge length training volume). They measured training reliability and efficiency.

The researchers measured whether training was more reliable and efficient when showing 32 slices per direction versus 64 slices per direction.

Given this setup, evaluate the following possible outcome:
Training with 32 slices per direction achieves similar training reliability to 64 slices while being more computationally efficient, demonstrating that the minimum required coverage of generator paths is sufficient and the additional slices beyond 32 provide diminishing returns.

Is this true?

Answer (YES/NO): NO